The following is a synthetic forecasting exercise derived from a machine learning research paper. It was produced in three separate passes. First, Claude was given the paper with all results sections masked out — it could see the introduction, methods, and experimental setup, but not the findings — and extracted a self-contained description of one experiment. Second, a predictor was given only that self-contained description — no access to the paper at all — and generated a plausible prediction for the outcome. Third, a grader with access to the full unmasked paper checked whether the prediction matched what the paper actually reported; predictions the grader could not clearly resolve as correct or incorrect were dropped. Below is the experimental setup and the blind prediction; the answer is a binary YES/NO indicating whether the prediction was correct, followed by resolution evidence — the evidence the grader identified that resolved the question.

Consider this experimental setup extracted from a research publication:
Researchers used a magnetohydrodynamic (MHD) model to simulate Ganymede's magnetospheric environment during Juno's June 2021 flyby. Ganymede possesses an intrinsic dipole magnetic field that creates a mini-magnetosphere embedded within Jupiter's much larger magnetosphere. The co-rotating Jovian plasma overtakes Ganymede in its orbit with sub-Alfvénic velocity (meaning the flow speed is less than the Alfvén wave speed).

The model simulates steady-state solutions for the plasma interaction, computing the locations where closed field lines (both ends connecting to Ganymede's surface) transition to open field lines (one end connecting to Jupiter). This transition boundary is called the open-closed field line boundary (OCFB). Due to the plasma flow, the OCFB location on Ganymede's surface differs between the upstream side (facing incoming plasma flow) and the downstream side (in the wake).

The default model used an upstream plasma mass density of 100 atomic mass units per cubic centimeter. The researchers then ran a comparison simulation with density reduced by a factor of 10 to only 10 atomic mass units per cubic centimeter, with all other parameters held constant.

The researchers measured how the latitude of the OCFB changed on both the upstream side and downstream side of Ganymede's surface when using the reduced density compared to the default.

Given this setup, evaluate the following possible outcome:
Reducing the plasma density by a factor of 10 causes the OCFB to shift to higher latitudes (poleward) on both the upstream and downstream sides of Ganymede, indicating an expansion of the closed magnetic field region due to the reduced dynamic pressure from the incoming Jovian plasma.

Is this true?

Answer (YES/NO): NO